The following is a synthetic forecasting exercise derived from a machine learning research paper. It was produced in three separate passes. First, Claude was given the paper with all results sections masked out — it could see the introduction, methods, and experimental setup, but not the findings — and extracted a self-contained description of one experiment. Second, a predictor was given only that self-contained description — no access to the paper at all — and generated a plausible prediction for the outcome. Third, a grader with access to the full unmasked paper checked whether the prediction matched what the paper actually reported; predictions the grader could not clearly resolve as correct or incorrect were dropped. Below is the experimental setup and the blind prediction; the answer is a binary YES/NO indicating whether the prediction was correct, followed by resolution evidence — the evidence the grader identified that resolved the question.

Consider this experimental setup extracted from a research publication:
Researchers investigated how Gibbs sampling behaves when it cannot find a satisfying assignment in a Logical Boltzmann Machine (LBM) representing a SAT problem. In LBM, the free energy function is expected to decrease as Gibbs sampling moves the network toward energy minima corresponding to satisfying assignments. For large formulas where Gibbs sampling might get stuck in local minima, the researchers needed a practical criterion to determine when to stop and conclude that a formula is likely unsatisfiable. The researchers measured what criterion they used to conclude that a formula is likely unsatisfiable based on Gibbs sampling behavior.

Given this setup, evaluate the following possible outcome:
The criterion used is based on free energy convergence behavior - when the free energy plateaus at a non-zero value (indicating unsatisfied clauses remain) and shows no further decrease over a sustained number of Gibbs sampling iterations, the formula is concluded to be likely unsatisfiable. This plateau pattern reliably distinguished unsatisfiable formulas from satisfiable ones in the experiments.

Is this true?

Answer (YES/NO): NO